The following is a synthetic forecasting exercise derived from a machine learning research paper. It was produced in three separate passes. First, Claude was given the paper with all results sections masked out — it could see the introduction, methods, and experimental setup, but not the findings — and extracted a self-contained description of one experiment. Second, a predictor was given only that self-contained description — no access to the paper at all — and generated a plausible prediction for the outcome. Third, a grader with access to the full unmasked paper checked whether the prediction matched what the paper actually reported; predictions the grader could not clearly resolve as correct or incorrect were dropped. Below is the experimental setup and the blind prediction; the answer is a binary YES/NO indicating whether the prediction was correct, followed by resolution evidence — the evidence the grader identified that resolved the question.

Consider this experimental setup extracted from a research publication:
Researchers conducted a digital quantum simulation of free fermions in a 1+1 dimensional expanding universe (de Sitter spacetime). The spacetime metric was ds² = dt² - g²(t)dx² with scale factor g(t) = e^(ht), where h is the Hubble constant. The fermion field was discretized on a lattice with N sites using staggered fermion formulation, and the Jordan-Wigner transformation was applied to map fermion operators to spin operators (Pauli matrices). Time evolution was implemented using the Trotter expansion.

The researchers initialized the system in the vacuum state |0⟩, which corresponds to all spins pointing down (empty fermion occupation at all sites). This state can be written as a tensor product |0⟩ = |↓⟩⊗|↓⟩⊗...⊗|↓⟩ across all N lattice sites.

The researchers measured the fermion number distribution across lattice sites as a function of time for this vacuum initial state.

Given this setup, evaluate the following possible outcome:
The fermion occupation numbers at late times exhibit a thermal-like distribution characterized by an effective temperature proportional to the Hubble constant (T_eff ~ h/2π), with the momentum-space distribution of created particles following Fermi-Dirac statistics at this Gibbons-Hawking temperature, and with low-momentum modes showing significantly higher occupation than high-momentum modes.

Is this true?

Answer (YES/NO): NO